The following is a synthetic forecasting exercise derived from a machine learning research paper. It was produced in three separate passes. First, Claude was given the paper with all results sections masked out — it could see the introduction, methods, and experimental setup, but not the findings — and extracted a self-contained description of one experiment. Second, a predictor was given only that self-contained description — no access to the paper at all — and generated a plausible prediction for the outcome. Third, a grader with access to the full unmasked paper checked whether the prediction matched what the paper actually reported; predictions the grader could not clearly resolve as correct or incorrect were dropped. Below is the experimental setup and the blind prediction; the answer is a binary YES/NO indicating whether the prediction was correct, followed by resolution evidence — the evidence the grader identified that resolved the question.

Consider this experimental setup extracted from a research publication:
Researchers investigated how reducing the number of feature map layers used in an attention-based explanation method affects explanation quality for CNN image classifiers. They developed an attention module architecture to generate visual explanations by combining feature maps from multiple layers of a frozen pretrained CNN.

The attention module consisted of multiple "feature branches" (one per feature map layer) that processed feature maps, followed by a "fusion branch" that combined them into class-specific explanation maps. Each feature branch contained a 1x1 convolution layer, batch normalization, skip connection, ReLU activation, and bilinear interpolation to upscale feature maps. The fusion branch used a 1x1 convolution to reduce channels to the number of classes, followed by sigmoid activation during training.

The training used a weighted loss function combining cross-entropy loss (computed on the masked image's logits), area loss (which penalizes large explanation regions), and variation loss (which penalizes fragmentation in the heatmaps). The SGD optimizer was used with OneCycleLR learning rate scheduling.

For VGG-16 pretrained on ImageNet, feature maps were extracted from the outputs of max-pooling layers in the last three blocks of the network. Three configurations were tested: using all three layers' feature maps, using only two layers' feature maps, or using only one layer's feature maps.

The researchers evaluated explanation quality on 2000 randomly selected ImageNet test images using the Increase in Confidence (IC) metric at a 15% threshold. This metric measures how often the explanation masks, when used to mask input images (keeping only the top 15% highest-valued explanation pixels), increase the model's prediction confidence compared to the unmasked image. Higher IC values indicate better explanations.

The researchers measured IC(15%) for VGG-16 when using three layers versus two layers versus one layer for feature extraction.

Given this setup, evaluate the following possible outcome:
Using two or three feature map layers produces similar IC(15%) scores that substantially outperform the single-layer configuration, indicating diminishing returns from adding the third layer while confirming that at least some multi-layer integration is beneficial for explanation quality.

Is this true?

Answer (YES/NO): YES